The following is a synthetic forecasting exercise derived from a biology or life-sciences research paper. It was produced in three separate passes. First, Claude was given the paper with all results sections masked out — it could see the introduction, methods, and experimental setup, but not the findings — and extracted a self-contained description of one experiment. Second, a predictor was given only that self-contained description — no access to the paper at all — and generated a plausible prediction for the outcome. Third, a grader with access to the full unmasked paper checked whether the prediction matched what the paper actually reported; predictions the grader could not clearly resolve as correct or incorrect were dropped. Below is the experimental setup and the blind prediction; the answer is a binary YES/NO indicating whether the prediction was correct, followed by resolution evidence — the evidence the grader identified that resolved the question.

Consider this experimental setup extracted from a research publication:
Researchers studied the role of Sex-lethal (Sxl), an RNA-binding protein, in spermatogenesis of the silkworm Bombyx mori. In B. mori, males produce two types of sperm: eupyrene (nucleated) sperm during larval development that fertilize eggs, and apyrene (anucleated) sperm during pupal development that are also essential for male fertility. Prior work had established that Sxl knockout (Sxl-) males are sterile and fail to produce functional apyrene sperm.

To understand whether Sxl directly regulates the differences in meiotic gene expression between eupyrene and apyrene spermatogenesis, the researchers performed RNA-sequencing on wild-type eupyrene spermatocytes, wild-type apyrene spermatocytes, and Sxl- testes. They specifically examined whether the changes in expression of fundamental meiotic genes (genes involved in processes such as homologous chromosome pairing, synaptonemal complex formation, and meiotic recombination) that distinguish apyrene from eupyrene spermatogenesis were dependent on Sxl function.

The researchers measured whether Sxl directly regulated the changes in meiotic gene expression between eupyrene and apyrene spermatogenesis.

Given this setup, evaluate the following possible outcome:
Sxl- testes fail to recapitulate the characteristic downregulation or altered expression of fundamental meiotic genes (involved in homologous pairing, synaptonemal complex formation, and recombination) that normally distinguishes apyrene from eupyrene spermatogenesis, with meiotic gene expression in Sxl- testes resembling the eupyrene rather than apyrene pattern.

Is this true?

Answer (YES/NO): NO